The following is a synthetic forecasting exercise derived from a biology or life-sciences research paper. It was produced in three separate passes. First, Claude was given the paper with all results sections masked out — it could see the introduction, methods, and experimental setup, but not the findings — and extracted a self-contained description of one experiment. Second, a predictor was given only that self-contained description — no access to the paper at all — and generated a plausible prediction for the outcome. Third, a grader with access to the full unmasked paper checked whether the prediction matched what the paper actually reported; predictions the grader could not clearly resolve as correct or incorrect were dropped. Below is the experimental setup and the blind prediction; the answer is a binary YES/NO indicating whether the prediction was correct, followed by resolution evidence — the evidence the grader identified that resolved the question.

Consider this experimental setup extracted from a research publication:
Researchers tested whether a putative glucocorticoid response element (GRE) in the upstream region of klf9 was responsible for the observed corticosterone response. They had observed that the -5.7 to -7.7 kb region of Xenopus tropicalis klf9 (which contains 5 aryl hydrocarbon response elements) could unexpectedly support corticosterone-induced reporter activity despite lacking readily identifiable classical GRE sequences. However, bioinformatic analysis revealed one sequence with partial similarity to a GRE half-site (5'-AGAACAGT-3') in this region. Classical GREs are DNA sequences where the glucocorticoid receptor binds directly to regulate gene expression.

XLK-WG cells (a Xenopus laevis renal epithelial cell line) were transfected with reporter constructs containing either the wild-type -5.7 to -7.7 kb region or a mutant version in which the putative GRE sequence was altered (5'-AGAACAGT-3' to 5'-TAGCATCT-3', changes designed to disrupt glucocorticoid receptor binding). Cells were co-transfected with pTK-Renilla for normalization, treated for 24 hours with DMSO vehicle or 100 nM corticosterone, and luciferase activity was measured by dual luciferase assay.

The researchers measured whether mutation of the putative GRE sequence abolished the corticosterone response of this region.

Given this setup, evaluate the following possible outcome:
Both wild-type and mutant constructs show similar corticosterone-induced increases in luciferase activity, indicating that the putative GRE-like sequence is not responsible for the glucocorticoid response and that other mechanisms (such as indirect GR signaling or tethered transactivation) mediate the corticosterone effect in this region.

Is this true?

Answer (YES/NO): YES